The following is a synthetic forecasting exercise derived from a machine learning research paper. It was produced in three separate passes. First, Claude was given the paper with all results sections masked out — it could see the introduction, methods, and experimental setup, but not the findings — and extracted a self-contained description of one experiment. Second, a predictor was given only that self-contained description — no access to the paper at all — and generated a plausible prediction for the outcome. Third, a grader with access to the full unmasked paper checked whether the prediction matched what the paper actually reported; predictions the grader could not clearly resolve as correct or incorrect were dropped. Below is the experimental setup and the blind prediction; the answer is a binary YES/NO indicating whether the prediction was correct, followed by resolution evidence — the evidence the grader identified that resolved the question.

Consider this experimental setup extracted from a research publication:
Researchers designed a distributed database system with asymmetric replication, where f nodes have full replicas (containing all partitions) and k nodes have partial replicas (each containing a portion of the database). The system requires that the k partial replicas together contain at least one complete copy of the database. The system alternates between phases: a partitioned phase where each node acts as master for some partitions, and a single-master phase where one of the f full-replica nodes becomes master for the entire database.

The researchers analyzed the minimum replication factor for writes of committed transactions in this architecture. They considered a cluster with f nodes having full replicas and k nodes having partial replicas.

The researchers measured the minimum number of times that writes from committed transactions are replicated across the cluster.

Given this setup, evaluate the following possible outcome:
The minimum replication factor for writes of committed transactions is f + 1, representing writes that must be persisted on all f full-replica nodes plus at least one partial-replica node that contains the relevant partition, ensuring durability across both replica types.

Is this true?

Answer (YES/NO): YES